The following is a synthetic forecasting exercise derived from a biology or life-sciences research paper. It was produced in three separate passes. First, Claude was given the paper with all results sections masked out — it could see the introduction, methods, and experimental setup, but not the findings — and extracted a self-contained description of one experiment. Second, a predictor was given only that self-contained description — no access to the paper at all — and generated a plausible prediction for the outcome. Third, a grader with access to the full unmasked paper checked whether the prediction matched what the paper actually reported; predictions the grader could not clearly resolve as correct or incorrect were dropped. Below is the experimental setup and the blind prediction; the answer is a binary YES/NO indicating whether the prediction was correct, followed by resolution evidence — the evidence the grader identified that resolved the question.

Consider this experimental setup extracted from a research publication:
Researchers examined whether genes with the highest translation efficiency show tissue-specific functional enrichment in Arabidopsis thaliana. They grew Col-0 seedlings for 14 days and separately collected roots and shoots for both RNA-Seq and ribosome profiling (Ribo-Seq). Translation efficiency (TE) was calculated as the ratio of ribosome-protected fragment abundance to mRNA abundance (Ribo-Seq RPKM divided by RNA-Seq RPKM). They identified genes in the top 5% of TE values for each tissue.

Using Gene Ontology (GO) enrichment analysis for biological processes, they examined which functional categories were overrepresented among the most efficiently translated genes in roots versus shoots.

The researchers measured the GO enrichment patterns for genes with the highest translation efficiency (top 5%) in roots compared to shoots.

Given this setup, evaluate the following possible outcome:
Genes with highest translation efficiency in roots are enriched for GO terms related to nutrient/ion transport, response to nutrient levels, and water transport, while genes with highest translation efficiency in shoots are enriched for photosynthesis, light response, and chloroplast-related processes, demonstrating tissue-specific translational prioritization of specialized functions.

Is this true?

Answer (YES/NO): NO